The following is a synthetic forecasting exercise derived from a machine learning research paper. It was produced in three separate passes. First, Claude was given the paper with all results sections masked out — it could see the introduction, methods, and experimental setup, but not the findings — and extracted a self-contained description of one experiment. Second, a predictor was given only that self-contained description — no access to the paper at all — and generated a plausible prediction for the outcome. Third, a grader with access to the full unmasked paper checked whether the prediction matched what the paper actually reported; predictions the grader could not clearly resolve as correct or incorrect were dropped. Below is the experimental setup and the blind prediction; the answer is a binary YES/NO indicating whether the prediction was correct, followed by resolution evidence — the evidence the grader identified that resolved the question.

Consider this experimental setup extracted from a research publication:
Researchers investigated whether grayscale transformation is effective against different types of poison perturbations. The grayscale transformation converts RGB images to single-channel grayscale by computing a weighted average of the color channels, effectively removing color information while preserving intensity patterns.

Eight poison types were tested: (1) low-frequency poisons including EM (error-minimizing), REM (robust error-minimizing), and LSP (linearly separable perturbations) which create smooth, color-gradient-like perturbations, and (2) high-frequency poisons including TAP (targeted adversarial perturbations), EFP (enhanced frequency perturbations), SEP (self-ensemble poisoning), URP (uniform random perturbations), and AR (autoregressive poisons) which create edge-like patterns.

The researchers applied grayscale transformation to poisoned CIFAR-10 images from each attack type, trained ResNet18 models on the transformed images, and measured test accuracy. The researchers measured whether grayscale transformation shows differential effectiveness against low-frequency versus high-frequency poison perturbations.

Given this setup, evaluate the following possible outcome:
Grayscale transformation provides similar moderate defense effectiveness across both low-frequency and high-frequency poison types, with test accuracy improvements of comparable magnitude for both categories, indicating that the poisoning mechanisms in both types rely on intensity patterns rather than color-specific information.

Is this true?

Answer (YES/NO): NO